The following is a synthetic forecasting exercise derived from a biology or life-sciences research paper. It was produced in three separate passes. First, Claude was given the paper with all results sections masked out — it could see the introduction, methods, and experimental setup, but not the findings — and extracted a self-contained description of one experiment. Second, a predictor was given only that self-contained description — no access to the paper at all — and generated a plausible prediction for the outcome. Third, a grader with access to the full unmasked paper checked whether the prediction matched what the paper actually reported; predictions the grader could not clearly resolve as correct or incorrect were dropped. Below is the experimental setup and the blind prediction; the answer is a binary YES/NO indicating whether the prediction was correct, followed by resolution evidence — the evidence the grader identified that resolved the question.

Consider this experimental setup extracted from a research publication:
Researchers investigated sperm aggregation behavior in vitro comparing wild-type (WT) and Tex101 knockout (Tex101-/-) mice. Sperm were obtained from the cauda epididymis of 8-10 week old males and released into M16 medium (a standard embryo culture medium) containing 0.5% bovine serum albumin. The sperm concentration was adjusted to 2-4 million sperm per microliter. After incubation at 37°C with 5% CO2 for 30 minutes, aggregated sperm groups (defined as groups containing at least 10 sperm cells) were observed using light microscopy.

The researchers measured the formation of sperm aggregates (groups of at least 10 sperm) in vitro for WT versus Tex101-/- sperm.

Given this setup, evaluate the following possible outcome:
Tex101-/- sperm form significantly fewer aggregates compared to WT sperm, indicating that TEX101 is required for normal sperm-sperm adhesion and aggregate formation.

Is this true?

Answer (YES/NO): YES